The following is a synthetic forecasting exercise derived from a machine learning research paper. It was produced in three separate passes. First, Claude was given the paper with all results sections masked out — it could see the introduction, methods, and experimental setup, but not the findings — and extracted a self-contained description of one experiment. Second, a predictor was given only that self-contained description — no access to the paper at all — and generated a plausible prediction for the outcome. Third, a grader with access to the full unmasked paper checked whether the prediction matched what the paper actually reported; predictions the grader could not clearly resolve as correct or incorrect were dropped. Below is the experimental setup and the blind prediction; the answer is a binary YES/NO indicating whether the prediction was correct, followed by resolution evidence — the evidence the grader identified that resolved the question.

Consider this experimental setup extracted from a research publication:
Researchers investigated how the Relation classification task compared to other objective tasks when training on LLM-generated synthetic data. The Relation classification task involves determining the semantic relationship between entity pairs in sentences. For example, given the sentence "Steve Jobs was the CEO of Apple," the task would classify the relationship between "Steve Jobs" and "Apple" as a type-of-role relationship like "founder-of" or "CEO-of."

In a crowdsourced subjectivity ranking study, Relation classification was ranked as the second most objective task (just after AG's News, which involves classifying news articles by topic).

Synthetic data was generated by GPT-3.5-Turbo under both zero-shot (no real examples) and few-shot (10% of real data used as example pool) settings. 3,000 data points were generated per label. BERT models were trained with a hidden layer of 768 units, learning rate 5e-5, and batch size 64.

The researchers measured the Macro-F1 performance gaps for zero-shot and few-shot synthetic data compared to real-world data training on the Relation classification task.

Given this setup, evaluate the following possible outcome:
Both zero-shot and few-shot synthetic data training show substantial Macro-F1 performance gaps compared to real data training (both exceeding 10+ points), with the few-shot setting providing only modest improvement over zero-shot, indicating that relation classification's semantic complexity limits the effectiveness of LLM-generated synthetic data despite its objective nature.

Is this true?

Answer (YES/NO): NO